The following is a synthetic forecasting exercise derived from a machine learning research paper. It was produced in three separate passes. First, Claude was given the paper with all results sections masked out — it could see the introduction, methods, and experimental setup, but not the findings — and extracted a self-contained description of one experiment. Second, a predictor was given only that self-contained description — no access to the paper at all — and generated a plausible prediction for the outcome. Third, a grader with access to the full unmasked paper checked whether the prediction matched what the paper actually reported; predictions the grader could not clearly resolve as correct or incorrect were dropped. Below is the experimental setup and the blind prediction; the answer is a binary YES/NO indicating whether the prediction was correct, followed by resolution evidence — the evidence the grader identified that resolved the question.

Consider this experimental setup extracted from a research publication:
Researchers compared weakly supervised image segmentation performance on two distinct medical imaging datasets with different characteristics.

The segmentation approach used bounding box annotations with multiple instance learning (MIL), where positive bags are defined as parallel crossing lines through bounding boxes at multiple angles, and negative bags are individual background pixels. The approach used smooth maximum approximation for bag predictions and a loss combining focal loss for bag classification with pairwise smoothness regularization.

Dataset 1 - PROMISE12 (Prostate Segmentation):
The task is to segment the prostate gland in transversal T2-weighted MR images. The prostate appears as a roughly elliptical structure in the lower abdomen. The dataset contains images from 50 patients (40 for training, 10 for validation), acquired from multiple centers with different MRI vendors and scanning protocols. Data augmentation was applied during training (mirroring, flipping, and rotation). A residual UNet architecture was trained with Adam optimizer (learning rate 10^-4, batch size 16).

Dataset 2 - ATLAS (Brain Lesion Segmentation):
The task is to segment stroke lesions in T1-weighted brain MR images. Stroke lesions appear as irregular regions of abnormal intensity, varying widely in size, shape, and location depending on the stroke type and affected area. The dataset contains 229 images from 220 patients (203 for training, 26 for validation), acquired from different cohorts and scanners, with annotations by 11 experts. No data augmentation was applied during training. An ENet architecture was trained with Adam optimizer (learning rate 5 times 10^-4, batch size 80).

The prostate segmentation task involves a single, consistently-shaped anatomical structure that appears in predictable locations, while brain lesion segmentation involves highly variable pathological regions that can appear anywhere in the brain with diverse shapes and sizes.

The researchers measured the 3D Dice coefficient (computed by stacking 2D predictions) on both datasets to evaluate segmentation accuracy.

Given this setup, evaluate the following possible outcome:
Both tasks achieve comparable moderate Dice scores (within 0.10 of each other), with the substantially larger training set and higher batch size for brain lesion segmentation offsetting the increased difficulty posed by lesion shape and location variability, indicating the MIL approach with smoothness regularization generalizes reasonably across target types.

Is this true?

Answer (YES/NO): NO